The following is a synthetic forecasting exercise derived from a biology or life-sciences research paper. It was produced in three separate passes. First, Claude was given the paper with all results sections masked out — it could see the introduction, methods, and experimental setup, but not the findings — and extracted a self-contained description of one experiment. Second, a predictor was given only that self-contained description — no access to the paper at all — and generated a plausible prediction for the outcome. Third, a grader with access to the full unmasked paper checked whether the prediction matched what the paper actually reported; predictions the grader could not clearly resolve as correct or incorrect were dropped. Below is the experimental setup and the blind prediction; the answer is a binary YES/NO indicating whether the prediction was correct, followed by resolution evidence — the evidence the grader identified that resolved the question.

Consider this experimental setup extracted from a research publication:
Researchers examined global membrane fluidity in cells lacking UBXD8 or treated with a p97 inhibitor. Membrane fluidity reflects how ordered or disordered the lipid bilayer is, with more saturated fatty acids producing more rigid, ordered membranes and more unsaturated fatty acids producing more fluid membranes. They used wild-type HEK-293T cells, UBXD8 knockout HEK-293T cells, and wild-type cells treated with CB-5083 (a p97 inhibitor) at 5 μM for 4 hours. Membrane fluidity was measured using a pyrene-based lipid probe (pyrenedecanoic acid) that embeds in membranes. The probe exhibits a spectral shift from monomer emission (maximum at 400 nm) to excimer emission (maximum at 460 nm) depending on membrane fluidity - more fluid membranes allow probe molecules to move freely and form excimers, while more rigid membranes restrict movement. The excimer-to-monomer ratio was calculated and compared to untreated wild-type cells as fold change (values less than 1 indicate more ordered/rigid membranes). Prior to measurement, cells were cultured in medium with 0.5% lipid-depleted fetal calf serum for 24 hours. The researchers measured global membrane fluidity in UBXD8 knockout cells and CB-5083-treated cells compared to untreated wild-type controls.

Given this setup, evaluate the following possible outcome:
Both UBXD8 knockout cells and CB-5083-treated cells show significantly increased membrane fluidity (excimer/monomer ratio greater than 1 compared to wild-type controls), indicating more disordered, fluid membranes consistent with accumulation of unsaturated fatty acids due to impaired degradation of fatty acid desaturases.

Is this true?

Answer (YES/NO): NO